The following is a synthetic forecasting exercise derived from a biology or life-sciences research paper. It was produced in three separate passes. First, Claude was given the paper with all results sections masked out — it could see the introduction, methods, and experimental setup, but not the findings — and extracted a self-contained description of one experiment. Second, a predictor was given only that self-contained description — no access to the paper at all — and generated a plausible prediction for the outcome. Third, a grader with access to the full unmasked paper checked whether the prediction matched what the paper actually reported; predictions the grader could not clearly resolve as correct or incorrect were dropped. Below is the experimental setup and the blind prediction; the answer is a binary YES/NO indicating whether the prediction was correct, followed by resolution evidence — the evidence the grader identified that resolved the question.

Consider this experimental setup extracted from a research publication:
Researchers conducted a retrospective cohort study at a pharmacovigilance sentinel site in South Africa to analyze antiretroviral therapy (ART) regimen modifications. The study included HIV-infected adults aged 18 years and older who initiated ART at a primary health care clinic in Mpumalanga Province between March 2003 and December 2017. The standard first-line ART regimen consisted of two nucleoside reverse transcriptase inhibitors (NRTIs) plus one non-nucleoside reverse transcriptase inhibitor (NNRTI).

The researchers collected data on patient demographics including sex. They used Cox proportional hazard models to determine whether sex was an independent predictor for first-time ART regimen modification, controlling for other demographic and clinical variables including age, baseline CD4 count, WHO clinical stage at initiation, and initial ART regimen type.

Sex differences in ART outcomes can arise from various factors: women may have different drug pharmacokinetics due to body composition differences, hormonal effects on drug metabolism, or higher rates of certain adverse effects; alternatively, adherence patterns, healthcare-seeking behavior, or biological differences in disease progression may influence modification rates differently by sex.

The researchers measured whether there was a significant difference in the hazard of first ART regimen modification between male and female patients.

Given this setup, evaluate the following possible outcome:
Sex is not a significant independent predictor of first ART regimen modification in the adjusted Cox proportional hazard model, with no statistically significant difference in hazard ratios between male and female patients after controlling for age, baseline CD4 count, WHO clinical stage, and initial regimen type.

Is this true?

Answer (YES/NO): YES